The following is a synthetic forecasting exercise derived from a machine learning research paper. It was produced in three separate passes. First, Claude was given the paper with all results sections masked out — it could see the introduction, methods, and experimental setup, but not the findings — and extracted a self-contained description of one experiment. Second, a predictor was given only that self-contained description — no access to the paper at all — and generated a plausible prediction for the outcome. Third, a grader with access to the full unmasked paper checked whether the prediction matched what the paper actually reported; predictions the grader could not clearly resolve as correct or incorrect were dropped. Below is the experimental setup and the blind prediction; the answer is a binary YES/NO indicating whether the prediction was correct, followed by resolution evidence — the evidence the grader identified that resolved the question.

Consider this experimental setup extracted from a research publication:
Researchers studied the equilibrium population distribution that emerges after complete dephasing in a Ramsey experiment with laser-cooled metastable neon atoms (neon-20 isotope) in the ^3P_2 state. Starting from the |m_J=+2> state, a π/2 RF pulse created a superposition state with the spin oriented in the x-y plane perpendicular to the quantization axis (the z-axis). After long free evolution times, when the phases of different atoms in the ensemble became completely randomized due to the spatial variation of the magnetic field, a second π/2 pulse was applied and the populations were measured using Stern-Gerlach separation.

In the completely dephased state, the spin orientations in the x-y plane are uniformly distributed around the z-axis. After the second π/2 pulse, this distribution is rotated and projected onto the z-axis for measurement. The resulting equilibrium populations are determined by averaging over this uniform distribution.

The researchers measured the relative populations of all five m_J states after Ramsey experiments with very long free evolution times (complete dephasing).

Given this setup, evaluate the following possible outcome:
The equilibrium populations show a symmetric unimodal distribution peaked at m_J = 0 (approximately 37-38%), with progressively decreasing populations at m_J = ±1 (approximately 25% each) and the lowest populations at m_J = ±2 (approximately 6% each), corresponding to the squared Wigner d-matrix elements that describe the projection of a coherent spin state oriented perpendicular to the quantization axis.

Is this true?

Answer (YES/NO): NO